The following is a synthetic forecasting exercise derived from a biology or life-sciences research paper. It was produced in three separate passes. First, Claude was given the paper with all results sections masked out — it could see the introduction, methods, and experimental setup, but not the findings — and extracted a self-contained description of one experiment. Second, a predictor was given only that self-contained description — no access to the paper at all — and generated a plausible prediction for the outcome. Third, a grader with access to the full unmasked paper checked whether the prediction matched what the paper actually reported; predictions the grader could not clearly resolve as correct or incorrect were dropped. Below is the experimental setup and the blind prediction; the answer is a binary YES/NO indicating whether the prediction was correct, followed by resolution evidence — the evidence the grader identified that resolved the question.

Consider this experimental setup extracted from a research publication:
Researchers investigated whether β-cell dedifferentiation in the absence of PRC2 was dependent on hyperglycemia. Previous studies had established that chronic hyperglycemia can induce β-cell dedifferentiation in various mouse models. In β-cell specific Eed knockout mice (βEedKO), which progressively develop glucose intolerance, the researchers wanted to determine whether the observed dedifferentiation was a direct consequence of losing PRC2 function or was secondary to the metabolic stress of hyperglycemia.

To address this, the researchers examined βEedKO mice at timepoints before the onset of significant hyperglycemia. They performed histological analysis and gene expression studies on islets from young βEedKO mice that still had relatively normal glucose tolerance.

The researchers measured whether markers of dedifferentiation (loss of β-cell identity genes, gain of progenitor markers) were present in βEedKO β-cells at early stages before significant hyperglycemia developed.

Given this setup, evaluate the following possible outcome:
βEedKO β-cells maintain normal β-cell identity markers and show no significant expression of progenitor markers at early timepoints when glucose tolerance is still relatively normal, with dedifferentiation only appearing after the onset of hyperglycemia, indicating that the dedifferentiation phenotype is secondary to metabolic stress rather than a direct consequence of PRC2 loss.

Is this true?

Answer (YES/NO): NO